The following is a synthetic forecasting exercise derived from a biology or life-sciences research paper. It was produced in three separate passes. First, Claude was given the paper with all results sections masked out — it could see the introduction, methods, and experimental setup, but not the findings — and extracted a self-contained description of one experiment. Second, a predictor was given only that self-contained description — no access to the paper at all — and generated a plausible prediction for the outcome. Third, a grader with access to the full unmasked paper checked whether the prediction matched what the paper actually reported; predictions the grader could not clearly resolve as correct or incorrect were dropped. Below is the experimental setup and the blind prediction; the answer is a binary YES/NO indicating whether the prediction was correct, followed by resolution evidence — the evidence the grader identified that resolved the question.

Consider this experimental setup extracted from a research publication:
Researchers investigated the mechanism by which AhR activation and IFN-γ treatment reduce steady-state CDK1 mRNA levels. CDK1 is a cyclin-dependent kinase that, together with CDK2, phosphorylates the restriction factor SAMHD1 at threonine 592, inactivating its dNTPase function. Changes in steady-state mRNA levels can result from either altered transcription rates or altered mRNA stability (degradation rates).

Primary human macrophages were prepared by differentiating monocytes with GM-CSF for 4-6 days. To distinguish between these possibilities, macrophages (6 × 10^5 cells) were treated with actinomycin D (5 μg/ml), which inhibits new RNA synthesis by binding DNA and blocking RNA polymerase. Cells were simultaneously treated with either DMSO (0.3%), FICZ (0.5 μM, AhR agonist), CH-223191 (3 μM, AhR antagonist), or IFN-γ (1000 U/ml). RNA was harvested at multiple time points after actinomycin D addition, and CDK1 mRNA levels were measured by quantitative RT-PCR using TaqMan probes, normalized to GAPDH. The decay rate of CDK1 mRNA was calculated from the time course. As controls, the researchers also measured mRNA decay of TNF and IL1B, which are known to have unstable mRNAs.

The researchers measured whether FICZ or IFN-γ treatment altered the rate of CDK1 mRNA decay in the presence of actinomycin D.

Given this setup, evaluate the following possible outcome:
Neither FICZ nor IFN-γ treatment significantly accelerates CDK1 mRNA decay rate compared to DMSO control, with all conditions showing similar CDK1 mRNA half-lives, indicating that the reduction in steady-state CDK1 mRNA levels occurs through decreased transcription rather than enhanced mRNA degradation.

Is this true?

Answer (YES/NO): YES